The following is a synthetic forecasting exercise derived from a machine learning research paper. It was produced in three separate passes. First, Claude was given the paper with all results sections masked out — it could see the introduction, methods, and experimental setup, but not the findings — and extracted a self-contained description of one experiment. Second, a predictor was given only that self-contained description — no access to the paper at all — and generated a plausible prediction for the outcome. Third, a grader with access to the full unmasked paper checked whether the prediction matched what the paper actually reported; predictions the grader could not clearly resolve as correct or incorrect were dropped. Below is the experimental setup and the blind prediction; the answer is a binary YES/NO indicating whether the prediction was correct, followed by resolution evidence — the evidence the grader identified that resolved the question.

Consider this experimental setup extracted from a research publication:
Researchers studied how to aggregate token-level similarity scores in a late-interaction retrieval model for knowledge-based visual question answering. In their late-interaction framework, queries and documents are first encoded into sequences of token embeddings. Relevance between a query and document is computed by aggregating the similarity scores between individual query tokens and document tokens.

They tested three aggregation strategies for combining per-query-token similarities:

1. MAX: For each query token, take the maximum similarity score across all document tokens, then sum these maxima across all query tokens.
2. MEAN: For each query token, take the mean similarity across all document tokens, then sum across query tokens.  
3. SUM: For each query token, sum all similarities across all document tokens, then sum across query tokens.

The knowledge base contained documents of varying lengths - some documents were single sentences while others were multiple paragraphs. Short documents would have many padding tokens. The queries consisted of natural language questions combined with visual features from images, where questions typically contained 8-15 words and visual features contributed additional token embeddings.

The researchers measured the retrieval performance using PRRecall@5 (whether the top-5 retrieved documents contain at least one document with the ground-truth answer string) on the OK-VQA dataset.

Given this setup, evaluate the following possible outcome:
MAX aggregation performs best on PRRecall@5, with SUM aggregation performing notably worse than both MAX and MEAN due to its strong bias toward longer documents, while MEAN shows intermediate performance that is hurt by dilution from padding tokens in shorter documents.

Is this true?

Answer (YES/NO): NO